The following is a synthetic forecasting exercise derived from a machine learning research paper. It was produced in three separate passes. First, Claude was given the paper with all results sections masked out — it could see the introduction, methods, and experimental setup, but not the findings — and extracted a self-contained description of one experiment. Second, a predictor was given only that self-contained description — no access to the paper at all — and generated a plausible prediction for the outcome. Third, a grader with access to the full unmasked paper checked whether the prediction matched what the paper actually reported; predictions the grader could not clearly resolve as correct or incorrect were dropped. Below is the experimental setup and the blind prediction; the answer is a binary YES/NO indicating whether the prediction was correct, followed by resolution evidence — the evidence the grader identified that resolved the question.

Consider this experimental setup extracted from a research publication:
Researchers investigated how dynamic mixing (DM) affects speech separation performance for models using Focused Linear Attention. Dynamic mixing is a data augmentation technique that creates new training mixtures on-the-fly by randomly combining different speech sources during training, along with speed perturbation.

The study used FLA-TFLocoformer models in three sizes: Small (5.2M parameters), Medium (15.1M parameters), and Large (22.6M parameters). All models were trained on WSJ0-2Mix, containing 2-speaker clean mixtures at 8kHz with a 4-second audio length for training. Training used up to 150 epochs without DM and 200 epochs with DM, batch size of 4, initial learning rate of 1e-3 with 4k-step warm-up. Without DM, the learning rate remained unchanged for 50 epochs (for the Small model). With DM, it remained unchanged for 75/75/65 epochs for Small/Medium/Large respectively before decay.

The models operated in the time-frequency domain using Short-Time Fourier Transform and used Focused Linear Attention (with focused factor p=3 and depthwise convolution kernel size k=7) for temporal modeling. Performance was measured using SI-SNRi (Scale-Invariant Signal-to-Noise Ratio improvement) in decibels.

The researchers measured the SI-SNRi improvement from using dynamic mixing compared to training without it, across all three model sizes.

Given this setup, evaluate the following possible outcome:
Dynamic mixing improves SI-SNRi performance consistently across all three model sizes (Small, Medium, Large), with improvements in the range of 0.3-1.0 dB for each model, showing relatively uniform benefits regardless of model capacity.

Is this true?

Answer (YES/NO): NO